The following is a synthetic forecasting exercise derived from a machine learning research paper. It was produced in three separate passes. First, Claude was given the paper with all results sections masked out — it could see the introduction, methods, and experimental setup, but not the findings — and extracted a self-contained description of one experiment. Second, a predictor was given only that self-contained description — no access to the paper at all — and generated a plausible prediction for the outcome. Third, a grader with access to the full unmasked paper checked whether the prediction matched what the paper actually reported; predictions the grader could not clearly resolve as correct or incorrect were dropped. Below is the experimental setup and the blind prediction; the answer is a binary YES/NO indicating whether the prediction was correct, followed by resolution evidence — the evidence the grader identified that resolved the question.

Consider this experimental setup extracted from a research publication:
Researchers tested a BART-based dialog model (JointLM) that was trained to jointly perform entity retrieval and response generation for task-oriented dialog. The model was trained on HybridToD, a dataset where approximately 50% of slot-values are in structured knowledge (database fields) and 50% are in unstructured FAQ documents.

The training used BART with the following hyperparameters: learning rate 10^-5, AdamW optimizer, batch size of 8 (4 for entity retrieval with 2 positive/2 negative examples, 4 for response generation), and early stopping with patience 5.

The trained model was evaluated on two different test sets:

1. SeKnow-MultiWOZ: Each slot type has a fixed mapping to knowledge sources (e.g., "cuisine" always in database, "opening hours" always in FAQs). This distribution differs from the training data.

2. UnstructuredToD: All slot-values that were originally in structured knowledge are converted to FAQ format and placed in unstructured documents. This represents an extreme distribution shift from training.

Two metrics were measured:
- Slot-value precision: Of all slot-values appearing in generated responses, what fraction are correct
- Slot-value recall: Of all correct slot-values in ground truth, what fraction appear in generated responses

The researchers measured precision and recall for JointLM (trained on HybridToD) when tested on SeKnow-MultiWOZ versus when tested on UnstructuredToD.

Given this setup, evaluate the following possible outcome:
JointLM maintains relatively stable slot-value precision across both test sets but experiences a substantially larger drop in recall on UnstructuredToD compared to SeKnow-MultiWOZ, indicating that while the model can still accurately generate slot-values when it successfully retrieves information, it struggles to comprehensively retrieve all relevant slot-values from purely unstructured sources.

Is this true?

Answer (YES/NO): NO